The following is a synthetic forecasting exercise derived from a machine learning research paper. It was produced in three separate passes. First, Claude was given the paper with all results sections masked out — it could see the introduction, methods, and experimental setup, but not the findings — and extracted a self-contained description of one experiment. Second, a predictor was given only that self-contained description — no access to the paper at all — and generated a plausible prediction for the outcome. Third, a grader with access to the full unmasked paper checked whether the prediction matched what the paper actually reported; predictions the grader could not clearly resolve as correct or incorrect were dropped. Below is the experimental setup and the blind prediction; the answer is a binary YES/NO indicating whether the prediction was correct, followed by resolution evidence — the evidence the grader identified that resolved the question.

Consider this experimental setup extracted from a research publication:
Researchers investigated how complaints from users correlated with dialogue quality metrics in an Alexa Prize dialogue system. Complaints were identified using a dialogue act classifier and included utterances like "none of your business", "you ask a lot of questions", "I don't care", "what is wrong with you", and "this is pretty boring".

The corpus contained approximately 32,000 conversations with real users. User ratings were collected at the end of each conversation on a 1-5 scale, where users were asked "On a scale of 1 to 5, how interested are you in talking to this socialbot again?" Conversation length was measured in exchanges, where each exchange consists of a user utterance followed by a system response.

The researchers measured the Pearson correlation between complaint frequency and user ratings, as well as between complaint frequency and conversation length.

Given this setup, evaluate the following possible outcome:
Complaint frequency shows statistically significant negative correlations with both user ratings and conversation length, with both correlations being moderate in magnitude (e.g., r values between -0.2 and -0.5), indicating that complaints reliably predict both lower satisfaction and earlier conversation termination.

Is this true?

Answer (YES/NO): NO